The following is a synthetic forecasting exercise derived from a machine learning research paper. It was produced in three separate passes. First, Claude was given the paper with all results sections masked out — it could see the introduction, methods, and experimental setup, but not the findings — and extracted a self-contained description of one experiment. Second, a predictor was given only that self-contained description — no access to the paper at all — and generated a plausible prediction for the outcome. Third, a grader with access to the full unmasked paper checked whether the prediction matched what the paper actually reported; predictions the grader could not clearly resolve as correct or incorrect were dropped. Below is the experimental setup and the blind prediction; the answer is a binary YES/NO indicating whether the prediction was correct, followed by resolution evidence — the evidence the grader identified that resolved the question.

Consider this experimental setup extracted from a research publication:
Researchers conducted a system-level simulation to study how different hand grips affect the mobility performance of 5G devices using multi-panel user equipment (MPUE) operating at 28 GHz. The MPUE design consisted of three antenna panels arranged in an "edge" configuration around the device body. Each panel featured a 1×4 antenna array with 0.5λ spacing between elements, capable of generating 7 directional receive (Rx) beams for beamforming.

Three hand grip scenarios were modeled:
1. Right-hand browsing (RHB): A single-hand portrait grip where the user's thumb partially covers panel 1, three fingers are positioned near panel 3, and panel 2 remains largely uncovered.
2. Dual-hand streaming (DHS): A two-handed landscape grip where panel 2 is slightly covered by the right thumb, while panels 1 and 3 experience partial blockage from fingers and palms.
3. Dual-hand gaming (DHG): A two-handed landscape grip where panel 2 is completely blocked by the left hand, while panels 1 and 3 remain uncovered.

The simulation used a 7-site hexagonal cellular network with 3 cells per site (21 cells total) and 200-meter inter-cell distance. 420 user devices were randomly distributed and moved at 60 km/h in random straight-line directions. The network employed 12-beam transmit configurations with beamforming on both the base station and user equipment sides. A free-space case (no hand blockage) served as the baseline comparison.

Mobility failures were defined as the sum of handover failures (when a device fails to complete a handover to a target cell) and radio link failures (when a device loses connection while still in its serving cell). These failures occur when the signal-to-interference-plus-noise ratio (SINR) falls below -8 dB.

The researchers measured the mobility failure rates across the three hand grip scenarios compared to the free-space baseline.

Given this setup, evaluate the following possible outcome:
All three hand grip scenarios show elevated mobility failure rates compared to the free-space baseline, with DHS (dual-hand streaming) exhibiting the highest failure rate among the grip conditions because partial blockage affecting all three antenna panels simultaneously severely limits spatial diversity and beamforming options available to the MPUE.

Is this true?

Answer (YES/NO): NO